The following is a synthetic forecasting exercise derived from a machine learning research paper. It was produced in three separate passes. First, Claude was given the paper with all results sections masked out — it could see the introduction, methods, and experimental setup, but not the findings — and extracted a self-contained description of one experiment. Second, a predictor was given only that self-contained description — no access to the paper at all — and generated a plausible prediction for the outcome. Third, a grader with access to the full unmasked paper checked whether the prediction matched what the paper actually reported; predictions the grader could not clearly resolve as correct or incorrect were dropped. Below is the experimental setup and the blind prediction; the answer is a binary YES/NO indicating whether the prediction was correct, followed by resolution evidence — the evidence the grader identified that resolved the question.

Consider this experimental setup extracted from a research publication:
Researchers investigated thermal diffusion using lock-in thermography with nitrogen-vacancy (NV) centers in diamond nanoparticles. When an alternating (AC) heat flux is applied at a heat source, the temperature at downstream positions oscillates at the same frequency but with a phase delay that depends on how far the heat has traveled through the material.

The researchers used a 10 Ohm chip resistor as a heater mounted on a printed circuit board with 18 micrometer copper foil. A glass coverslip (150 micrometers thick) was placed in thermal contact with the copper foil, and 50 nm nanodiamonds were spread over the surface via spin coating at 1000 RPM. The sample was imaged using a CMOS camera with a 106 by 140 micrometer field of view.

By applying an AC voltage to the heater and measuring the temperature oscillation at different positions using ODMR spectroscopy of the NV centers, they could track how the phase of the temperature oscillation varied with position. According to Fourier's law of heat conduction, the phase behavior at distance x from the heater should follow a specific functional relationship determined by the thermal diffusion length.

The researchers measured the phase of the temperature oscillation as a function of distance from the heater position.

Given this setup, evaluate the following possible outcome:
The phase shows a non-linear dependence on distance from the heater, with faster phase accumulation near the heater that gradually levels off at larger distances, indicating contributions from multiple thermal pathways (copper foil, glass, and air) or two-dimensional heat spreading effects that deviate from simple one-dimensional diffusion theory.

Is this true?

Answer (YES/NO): NO